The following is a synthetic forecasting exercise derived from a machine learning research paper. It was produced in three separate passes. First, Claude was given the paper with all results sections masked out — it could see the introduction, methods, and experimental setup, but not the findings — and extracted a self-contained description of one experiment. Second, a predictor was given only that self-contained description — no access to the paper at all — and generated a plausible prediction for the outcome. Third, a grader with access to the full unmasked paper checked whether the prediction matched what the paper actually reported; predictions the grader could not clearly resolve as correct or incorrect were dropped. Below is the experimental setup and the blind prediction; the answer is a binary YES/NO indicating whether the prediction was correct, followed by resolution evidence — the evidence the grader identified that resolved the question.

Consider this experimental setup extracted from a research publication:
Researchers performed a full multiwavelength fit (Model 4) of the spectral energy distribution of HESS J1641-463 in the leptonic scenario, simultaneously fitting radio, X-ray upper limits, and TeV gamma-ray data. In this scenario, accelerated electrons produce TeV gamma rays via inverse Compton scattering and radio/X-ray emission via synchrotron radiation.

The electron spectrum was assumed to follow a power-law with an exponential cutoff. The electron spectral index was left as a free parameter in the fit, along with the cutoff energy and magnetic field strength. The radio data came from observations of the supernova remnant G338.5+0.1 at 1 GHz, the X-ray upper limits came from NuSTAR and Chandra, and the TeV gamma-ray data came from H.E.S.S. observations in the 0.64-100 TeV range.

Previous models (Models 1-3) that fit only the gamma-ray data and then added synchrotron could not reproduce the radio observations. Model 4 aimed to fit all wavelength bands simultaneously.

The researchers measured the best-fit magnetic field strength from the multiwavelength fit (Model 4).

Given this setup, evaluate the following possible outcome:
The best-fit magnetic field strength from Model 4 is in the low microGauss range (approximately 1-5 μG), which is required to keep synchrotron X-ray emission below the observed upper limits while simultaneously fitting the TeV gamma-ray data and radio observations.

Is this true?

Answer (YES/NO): YES